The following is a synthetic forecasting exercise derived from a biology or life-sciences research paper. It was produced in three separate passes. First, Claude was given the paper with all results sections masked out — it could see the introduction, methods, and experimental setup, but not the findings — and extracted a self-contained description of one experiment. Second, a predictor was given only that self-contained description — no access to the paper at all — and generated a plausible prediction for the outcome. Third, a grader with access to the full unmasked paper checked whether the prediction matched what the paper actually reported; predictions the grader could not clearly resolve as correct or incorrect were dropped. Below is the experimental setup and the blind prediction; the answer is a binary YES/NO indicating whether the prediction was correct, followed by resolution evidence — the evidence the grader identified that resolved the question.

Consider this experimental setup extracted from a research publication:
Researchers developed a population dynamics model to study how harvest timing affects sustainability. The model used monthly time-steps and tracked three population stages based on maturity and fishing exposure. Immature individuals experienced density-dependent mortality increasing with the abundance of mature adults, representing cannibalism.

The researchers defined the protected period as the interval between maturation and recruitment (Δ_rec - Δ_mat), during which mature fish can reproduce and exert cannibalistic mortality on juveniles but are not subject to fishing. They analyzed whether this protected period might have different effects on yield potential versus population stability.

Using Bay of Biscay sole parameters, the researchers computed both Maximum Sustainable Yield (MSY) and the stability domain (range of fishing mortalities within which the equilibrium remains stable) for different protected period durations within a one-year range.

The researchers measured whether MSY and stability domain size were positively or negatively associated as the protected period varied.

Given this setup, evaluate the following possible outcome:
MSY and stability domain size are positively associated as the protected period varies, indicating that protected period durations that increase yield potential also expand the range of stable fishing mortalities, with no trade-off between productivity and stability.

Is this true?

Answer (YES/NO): NO